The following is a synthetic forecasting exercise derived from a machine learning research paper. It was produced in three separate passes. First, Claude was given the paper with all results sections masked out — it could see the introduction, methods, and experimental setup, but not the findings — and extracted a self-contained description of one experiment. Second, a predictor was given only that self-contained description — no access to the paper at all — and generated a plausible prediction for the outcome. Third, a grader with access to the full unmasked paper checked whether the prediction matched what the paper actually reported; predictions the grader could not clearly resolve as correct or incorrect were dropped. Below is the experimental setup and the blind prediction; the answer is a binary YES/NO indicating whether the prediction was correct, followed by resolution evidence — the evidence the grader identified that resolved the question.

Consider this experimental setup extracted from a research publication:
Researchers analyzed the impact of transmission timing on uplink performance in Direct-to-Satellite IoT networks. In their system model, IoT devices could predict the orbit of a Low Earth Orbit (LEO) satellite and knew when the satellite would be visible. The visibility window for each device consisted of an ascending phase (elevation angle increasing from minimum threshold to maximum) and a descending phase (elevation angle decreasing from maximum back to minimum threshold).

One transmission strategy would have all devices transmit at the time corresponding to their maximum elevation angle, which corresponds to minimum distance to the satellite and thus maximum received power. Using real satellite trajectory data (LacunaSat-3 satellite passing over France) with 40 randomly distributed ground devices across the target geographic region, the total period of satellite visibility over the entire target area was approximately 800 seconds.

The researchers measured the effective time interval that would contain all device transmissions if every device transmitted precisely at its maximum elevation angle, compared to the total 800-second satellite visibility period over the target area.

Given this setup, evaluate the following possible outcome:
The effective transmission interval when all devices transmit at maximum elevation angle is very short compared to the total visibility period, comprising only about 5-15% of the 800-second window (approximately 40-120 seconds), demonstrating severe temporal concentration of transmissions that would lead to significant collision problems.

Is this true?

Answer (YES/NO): NO